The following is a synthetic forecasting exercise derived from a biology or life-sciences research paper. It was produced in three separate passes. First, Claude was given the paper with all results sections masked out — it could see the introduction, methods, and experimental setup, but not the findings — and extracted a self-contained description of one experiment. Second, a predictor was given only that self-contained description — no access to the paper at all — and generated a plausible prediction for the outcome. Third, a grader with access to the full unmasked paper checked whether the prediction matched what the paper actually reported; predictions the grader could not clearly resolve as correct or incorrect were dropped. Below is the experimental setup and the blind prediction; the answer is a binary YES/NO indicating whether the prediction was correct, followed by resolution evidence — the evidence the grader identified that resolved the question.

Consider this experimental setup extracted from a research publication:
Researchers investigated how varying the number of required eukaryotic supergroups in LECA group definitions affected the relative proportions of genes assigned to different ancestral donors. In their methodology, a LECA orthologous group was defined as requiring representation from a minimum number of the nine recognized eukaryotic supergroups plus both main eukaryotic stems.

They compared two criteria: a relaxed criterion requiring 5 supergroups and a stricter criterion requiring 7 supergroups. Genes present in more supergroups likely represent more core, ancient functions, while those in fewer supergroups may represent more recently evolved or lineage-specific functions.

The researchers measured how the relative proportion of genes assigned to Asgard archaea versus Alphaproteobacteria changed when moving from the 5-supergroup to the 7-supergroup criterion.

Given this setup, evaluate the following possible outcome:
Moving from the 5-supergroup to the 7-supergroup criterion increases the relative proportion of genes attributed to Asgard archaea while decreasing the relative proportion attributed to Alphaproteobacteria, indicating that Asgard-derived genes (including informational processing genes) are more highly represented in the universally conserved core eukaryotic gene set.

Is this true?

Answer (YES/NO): YES